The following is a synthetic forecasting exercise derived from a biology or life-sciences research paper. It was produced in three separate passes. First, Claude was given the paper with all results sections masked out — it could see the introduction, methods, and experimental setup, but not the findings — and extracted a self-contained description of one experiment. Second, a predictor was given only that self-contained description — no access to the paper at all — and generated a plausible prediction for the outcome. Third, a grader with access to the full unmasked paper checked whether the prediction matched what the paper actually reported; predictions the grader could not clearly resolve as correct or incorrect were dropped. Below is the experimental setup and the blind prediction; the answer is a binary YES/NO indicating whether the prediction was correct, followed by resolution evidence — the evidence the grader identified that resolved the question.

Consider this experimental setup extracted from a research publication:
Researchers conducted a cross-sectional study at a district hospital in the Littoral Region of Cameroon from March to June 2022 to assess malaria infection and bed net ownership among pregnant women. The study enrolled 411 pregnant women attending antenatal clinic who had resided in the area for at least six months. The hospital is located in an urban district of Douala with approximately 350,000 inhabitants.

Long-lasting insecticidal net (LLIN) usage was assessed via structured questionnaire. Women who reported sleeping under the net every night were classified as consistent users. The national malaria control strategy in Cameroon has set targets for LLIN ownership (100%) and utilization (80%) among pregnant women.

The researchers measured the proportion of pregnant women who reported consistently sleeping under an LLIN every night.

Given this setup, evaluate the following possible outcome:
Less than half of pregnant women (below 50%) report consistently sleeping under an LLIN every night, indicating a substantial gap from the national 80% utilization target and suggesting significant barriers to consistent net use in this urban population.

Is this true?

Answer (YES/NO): NO